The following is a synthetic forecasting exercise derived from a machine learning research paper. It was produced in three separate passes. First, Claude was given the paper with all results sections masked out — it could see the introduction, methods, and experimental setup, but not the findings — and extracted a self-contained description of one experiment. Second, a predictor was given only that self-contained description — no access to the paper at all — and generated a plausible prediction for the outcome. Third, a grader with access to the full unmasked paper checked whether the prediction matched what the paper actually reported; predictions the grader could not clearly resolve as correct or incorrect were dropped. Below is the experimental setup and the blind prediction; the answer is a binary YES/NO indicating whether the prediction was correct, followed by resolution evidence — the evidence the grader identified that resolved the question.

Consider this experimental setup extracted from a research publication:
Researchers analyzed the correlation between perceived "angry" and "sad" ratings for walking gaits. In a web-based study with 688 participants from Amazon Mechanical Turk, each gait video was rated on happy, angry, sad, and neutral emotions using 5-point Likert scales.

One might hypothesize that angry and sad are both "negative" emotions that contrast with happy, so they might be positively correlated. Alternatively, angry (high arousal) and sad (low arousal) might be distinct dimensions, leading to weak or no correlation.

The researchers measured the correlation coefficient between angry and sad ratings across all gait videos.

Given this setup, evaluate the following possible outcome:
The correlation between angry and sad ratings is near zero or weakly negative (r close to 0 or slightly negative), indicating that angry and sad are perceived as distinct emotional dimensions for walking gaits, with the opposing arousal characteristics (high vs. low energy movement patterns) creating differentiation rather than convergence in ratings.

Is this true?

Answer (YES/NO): YES